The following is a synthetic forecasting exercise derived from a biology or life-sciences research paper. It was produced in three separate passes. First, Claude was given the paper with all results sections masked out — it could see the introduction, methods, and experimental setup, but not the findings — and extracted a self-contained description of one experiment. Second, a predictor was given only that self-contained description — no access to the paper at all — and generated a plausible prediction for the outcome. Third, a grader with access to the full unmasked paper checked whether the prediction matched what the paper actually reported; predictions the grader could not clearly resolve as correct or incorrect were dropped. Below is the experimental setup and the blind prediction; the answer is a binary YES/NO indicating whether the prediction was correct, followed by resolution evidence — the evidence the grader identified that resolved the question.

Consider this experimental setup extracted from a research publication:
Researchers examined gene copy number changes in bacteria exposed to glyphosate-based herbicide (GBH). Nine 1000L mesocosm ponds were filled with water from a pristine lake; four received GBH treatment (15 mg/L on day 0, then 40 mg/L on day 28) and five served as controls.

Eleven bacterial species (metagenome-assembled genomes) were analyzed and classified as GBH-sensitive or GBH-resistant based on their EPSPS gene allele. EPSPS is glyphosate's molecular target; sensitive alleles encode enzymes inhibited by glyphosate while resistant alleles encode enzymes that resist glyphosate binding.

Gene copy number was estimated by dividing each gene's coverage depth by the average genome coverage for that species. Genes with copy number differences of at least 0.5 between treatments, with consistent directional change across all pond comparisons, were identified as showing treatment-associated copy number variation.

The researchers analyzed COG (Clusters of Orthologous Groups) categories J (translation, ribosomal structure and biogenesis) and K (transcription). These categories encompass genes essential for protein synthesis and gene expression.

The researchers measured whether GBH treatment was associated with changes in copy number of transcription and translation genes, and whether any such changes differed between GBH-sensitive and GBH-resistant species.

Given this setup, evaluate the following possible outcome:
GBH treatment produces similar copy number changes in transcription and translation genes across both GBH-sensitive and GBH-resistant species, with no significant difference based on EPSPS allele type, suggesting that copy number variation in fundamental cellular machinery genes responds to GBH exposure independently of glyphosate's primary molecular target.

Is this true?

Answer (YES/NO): NO